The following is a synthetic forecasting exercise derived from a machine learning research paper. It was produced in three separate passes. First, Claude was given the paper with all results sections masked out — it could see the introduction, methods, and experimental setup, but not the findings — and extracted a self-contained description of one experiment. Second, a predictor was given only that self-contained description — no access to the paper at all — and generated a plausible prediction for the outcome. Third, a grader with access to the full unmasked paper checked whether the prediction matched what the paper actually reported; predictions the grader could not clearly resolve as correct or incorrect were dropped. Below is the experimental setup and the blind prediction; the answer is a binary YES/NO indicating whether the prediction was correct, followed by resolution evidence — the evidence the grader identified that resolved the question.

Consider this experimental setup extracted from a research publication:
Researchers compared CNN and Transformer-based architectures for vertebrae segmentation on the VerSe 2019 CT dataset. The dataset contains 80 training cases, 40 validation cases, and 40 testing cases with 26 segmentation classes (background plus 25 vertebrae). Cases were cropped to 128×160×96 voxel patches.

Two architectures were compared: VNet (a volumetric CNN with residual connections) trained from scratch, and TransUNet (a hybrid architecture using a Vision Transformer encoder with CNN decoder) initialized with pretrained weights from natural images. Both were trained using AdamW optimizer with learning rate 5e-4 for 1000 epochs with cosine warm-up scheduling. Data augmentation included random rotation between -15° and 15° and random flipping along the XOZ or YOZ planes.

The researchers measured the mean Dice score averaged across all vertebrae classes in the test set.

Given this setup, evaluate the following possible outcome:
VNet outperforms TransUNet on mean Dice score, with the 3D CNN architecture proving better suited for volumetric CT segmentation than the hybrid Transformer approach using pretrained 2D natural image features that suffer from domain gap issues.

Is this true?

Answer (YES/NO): YES